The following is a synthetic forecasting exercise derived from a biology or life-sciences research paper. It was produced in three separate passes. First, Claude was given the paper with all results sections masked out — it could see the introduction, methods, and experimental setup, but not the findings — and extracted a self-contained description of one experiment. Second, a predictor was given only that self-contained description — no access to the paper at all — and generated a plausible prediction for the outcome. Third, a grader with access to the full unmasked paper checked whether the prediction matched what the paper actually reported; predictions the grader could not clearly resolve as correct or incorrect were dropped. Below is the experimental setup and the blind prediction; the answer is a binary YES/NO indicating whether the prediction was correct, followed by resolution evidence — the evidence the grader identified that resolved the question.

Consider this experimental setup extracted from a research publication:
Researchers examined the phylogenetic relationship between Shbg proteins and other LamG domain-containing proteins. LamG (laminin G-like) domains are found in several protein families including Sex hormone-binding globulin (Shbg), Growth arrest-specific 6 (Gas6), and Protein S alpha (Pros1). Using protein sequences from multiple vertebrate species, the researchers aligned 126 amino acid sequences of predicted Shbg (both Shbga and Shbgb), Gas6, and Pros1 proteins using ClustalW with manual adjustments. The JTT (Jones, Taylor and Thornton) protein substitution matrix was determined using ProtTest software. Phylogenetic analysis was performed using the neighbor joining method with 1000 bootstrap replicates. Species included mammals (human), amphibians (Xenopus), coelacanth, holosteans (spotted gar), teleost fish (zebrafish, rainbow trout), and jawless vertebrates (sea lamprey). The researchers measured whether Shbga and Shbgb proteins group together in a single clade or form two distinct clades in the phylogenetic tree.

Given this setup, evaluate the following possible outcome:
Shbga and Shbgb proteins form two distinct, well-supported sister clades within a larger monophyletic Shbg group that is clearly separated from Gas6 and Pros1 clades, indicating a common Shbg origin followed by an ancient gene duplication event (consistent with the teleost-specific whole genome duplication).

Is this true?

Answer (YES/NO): NO